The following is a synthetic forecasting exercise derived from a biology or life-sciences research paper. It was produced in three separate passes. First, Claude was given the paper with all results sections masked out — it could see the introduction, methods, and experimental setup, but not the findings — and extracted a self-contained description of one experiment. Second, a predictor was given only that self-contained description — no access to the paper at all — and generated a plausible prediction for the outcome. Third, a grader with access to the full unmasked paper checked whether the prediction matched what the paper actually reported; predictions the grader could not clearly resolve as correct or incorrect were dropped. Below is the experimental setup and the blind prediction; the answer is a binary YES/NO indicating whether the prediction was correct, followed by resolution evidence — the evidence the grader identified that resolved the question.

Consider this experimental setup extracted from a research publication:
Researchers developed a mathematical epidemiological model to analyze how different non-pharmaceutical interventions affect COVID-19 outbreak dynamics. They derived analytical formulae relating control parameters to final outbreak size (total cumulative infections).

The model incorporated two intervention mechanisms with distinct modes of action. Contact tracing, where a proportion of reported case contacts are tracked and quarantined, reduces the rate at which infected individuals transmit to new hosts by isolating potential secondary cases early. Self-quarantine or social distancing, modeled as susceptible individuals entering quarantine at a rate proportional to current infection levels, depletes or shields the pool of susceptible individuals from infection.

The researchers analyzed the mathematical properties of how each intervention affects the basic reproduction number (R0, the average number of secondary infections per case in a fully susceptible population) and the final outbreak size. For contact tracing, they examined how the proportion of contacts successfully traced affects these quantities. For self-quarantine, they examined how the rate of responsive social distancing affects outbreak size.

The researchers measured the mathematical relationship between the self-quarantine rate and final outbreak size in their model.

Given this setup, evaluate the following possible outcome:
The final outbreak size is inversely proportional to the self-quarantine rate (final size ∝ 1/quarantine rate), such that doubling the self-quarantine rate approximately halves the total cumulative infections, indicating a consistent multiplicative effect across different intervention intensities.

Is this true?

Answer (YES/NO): YES